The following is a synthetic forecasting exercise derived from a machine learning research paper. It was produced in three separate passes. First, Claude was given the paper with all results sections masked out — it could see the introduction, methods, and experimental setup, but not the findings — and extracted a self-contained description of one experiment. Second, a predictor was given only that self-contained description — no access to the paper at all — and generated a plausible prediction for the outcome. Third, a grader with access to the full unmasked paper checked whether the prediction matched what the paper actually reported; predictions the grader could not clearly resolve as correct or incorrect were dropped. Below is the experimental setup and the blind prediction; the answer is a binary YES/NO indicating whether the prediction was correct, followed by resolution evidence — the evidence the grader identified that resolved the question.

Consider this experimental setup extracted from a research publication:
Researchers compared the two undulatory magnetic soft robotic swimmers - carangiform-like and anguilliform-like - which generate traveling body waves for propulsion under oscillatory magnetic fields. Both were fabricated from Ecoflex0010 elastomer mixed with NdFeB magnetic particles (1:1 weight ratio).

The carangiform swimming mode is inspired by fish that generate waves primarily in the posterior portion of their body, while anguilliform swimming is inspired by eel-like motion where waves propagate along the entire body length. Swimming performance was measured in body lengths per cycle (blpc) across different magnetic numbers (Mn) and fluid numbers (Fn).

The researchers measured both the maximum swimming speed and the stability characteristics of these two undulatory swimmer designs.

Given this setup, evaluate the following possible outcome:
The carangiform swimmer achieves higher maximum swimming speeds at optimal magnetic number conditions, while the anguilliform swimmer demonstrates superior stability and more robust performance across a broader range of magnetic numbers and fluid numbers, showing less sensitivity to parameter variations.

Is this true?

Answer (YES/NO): NO